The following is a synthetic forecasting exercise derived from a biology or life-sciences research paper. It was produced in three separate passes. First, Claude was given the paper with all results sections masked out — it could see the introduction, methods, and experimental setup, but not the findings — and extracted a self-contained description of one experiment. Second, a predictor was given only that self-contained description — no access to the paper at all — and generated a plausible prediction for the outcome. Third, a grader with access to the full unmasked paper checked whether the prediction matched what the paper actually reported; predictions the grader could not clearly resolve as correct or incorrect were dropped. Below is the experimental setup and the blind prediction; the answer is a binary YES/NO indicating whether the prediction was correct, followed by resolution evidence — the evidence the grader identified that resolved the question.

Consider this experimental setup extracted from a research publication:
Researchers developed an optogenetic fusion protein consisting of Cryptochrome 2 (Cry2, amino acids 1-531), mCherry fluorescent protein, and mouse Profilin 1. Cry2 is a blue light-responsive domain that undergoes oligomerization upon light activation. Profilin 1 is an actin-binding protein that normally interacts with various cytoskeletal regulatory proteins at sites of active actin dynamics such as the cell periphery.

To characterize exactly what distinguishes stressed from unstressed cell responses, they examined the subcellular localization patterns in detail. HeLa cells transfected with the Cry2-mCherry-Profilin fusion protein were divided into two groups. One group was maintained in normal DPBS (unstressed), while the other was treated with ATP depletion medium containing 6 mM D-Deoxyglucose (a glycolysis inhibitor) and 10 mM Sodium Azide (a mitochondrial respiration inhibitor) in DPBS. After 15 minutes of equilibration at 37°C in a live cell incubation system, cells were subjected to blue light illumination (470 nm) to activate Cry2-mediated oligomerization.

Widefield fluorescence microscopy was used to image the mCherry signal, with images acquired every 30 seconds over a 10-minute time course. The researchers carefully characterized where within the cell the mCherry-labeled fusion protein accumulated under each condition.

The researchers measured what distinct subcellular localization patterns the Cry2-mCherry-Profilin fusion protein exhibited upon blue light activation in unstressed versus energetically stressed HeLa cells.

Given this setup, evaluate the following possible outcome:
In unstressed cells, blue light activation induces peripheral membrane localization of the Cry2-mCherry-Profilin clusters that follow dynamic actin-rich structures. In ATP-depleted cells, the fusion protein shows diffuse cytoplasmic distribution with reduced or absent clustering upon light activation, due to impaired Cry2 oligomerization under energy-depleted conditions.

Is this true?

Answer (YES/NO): NO